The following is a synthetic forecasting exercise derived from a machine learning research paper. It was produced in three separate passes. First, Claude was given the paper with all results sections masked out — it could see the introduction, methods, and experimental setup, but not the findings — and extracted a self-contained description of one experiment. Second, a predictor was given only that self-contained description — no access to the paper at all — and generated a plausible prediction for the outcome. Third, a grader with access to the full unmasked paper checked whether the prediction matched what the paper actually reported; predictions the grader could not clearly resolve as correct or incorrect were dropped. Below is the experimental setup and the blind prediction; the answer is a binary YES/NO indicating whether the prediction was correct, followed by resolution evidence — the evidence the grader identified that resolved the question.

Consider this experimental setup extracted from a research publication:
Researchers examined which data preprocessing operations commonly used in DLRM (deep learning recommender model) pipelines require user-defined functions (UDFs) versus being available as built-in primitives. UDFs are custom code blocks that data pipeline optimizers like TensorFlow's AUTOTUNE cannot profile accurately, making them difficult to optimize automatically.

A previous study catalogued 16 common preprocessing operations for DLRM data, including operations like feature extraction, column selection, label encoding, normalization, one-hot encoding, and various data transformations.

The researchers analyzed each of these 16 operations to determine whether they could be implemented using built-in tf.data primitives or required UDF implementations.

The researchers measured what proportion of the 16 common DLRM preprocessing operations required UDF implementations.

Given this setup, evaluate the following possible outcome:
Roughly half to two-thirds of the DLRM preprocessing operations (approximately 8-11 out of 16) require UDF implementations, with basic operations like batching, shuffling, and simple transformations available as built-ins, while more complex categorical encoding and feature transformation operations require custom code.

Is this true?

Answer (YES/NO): NO